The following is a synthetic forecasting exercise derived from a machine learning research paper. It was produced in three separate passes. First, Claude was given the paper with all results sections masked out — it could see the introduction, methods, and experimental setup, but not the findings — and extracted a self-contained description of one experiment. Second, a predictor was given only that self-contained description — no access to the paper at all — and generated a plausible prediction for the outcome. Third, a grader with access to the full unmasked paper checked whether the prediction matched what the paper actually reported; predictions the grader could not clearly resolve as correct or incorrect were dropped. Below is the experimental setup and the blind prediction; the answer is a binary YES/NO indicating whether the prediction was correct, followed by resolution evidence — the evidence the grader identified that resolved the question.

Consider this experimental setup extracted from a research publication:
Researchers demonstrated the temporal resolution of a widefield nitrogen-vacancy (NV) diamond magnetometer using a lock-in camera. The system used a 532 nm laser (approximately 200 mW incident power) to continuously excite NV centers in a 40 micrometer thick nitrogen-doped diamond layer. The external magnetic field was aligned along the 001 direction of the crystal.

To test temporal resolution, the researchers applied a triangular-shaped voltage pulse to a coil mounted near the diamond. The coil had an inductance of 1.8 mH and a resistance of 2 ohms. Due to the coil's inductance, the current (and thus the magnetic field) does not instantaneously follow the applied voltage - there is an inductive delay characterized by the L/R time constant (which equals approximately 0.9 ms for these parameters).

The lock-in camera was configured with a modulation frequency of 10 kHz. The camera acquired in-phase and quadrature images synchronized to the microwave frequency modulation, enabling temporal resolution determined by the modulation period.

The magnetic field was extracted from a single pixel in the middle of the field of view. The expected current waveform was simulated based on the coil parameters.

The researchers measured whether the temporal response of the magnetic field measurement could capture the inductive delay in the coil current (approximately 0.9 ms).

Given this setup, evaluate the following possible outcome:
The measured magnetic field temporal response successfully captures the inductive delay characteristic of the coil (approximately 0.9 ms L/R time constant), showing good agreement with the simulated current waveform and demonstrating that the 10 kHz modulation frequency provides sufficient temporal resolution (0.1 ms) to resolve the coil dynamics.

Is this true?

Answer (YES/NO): NO